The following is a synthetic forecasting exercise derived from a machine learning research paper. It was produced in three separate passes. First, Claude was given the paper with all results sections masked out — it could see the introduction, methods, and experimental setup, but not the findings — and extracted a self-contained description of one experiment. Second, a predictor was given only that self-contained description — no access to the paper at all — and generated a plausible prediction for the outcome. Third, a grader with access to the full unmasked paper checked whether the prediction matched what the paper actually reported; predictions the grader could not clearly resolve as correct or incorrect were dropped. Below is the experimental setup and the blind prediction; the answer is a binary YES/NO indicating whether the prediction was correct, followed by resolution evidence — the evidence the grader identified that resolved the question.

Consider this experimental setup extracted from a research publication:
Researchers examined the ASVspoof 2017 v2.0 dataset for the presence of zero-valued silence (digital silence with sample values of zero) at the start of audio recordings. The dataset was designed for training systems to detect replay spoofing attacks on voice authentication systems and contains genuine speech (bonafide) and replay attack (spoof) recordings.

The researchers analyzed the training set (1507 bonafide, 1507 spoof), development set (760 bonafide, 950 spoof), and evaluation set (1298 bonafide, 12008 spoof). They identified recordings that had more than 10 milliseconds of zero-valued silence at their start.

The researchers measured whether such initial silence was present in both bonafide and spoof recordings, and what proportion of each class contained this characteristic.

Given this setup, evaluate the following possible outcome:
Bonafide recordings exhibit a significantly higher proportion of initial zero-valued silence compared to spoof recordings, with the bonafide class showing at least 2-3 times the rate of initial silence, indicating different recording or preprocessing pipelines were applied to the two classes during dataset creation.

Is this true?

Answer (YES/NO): NO